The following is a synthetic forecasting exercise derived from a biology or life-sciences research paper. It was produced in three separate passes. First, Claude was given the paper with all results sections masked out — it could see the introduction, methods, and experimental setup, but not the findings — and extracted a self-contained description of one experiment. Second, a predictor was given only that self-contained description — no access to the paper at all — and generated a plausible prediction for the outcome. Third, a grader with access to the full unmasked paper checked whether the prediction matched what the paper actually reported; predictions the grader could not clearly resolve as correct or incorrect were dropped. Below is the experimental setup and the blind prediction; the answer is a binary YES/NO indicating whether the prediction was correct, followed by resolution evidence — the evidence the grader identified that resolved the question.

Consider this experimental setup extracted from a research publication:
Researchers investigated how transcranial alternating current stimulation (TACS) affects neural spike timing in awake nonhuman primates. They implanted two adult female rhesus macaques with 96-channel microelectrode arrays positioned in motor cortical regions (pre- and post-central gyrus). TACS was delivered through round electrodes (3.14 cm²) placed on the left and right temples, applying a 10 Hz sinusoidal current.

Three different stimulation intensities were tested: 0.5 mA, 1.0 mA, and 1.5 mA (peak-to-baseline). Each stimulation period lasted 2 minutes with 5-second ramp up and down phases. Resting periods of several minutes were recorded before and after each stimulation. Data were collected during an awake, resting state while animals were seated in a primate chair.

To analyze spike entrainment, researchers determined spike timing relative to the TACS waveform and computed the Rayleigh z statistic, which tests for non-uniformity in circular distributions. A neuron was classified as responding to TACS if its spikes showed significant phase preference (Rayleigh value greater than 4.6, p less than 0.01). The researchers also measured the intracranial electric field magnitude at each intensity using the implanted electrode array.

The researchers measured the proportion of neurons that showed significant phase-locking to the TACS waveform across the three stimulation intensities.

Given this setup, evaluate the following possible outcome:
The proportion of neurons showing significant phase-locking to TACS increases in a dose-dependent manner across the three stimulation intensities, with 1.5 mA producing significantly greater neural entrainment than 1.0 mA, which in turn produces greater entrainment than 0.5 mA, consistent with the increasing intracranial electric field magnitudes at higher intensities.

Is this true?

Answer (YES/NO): YES